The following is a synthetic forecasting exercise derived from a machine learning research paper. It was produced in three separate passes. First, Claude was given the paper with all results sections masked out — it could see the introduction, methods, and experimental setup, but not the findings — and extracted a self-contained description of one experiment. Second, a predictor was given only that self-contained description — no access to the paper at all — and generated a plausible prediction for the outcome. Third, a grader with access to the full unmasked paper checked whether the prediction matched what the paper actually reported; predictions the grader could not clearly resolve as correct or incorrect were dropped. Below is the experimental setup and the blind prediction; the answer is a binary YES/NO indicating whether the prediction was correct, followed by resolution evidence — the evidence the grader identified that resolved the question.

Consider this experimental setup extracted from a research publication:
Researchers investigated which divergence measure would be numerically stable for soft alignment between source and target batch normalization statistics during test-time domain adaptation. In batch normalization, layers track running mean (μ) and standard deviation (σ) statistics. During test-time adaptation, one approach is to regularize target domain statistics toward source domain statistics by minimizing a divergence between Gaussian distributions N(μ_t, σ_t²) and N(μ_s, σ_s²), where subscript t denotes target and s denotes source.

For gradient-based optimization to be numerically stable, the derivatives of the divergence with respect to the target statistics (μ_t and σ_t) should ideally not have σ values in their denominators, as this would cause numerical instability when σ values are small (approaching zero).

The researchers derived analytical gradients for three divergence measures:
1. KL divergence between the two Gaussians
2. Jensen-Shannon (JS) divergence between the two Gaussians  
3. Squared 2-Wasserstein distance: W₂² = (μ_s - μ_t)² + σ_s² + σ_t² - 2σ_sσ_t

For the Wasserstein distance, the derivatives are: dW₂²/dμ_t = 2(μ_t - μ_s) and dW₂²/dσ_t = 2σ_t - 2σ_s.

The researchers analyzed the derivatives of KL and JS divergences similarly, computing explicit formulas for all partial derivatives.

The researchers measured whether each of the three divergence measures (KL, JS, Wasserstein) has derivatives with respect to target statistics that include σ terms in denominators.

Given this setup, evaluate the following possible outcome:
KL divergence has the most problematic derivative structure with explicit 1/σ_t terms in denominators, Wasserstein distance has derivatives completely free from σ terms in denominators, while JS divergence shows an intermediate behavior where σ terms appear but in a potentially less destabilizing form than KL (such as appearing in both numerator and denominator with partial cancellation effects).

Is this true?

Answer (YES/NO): NO